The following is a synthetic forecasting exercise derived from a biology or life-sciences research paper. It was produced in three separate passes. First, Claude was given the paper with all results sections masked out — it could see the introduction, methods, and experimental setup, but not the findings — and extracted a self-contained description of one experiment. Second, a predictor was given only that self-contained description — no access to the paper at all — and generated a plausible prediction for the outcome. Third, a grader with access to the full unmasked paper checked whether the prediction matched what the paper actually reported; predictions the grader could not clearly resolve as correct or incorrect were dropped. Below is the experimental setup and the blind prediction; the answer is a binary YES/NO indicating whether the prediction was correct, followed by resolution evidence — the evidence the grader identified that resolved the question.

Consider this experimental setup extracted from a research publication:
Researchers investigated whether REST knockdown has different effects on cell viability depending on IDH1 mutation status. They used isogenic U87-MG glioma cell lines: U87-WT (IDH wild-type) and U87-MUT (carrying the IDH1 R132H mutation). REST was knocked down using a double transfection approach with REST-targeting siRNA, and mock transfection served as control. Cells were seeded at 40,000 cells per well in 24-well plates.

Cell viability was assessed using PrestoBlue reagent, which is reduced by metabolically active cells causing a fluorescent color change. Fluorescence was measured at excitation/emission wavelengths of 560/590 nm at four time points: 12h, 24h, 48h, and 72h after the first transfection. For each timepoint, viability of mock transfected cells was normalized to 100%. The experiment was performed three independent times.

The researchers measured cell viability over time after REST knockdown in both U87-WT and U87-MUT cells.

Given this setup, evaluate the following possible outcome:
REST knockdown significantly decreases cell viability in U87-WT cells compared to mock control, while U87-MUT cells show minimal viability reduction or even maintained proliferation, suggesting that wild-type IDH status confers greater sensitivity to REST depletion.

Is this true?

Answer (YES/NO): NO